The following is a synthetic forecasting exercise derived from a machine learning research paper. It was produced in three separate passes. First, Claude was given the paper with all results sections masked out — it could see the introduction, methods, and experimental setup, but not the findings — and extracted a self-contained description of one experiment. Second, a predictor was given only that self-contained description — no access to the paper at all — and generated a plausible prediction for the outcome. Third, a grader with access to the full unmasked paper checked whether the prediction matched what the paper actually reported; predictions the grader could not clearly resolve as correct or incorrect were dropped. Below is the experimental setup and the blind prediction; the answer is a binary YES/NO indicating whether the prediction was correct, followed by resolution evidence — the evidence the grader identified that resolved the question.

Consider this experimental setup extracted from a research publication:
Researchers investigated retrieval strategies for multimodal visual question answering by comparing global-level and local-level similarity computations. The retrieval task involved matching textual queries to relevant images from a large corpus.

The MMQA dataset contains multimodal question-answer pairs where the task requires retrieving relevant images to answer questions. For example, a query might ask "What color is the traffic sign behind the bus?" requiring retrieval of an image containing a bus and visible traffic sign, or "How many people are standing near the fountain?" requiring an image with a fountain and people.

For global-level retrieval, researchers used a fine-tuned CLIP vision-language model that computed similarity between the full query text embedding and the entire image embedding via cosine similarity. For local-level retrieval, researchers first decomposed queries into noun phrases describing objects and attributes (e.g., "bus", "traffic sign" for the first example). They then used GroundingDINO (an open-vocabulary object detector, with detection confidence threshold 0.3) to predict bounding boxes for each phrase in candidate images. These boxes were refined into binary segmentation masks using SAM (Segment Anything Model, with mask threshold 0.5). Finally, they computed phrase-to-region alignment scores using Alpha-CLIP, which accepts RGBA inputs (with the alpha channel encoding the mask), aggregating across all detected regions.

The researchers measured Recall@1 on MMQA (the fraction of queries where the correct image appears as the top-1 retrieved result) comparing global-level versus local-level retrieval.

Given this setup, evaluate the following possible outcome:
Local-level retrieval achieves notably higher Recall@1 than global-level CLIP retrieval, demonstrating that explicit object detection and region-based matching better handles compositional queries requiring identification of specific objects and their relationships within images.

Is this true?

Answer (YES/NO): YES